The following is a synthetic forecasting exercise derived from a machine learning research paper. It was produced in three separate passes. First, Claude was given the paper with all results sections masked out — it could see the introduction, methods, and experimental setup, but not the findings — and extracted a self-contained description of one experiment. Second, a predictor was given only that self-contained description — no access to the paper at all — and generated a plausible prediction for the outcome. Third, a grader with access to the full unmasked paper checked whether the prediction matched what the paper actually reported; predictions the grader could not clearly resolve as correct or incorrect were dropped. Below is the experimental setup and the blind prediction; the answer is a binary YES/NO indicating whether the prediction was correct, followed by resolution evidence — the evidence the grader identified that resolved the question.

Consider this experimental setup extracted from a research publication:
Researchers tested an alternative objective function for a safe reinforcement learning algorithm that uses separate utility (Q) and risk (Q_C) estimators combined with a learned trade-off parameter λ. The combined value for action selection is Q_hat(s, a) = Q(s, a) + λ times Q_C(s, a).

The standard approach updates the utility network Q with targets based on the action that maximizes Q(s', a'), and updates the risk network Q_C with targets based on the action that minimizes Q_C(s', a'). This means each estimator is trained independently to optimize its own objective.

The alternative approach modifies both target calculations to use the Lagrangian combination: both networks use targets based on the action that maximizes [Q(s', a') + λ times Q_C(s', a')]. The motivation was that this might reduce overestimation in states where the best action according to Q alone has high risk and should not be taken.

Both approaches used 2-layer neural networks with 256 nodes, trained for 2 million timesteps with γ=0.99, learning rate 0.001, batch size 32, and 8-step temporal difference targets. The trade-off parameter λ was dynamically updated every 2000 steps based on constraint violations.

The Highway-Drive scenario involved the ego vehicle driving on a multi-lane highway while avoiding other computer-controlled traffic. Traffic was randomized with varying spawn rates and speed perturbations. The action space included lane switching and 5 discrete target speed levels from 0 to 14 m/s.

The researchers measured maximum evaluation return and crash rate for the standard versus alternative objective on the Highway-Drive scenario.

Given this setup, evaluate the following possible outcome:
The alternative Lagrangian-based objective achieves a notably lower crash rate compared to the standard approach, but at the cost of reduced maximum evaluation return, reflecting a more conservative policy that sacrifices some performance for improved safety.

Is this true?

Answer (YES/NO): NO